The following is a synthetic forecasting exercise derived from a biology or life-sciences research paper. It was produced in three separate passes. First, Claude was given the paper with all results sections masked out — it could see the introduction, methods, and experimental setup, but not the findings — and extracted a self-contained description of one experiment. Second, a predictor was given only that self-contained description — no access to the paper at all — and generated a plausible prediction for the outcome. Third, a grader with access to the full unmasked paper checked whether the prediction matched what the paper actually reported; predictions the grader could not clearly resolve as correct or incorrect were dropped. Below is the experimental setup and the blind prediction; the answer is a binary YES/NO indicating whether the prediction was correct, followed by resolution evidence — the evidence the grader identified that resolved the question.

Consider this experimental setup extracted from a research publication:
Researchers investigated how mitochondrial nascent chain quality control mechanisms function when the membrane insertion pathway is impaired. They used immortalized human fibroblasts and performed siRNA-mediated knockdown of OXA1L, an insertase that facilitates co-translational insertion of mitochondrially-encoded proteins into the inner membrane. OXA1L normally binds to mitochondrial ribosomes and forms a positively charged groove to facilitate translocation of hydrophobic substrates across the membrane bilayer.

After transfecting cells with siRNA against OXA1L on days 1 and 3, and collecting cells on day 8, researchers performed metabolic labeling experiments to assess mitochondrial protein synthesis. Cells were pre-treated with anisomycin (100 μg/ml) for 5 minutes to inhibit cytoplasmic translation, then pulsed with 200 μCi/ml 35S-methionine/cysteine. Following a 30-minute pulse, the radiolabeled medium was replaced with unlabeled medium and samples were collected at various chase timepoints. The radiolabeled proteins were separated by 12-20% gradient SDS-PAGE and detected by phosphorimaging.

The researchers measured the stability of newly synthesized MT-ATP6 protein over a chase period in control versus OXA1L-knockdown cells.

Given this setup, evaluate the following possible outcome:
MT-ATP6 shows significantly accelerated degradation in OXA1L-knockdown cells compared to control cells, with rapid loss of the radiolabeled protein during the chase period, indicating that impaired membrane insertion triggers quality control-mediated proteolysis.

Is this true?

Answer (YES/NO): YES